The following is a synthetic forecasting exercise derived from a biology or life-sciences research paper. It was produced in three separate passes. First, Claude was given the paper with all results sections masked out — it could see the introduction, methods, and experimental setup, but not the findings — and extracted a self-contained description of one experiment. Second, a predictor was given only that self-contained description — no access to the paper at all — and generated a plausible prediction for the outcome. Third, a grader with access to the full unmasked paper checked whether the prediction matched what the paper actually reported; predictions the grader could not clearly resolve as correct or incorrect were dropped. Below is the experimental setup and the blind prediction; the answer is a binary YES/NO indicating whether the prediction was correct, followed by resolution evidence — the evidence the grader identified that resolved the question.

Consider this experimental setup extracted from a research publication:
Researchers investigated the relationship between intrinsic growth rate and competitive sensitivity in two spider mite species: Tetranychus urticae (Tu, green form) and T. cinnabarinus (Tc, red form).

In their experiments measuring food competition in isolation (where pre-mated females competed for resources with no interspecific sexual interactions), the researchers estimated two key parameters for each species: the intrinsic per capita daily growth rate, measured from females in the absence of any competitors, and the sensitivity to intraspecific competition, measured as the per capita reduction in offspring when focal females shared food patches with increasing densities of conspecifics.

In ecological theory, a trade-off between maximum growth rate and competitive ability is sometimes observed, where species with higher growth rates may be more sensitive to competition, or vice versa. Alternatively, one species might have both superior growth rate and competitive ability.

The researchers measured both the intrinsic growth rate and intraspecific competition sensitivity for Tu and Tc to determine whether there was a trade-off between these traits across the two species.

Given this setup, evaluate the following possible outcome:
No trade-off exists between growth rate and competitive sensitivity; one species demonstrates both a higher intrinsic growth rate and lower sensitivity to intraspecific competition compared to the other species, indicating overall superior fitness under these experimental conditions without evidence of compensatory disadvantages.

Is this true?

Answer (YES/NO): NO